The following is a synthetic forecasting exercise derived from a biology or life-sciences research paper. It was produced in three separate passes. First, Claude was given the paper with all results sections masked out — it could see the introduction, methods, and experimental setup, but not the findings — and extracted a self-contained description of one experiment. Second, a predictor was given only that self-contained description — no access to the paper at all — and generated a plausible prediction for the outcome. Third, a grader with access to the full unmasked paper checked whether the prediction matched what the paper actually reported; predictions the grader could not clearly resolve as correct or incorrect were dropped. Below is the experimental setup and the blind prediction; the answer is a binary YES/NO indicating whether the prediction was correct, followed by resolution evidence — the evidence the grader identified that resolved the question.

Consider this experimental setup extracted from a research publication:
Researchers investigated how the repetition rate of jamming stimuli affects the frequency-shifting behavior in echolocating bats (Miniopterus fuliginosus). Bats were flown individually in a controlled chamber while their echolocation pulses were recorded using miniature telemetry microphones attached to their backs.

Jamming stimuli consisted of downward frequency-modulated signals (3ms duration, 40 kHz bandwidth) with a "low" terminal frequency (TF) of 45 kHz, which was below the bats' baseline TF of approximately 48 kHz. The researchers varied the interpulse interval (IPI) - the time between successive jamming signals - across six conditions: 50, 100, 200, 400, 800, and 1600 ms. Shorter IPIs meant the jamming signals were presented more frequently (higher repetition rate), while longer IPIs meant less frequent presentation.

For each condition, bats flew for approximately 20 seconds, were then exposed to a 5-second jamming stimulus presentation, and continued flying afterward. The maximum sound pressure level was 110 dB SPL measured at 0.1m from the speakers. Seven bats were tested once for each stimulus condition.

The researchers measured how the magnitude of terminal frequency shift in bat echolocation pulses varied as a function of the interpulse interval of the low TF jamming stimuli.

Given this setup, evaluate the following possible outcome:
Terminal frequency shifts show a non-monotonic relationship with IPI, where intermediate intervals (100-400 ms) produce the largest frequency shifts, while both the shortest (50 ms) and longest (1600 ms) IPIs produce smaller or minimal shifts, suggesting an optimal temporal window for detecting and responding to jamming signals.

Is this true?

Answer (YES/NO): NO